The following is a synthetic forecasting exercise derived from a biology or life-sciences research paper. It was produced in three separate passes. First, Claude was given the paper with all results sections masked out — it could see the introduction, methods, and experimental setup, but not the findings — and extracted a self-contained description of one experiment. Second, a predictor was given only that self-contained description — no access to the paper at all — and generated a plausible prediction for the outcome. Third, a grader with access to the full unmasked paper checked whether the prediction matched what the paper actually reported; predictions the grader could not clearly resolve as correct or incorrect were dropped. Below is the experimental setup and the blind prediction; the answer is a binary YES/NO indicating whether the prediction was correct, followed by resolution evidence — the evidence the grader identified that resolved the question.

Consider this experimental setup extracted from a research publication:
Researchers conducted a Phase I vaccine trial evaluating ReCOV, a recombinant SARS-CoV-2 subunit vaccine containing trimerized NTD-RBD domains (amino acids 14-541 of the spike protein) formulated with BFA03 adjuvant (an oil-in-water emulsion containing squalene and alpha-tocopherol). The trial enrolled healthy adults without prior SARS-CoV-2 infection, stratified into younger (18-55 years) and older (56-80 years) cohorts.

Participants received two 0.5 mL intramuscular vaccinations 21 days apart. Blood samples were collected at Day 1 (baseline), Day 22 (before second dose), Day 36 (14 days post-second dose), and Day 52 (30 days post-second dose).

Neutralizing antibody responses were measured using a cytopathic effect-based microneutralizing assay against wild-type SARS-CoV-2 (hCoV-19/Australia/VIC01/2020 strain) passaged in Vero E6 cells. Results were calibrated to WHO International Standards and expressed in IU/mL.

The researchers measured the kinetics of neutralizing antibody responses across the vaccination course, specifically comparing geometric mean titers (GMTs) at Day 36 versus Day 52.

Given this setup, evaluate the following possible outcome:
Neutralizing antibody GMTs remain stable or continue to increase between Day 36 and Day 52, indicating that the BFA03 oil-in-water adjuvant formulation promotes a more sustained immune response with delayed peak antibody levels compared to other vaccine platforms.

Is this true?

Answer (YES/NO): NO